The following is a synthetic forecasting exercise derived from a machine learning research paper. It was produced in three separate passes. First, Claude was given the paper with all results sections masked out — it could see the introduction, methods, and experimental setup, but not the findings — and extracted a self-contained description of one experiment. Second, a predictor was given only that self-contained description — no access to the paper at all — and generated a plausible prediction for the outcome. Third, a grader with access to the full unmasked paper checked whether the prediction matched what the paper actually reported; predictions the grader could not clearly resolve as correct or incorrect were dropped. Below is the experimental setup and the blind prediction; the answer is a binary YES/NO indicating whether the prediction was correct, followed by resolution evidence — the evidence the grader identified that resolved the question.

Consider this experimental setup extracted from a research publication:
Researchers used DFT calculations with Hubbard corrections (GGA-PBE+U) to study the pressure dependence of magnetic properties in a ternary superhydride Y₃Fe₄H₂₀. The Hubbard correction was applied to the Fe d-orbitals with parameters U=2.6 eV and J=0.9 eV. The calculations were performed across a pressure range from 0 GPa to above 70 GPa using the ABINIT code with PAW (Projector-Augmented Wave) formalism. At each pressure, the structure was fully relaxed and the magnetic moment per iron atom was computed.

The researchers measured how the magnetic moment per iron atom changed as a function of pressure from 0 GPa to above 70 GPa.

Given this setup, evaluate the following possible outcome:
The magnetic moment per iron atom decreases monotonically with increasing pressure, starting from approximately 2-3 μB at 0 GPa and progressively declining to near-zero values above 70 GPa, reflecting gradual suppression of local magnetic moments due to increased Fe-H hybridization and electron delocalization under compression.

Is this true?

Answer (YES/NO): NO